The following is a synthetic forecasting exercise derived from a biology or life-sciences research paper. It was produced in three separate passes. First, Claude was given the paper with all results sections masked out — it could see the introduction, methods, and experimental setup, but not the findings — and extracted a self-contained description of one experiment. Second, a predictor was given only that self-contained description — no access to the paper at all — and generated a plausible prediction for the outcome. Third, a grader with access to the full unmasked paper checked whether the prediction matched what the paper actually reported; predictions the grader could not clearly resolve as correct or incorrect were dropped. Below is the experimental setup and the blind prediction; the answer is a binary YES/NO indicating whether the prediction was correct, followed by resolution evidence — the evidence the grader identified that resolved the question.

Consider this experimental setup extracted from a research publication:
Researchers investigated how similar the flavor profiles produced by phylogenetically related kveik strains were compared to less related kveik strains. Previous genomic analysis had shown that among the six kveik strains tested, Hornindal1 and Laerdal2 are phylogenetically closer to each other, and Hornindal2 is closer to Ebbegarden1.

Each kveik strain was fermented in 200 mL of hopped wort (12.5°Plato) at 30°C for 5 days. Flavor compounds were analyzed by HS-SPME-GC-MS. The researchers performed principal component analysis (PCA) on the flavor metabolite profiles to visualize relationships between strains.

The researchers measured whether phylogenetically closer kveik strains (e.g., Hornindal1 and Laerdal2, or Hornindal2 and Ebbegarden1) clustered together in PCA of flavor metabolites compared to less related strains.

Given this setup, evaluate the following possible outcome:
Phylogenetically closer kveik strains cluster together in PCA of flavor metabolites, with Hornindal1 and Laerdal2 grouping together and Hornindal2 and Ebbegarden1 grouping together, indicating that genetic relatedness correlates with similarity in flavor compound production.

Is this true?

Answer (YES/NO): NO